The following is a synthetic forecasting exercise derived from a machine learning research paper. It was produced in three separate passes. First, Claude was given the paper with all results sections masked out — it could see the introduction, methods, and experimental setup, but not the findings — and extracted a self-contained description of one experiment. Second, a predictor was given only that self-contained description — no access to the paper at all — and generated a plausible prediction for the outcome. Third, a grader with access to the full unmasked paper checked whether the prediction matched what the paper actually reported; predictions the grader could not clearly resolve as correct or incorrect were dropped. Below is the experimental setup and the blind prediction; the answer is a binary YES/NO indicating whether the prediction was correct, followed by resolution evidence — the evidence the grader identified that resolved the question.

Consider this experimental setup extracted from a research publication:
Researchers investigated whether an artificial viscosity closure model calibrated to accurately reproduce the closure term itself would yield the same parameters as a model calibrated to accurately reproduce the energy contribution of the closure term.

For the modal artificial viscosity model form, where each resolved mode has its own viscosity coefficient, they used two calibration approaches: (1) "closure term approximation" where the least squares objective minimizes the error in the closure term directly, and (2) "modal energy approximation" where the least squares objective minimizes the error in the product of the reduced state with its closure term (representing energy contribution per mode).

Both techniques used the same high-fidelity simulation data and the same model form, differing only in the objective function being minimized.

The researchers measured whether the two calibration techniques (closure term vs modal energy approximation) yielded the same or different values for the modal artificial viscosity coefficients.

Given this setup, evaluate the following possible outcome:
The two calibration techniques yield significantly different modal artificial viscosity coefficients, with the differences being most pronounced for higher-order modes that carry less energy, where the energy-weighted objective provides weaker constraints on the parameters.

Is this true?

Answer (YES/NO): NO